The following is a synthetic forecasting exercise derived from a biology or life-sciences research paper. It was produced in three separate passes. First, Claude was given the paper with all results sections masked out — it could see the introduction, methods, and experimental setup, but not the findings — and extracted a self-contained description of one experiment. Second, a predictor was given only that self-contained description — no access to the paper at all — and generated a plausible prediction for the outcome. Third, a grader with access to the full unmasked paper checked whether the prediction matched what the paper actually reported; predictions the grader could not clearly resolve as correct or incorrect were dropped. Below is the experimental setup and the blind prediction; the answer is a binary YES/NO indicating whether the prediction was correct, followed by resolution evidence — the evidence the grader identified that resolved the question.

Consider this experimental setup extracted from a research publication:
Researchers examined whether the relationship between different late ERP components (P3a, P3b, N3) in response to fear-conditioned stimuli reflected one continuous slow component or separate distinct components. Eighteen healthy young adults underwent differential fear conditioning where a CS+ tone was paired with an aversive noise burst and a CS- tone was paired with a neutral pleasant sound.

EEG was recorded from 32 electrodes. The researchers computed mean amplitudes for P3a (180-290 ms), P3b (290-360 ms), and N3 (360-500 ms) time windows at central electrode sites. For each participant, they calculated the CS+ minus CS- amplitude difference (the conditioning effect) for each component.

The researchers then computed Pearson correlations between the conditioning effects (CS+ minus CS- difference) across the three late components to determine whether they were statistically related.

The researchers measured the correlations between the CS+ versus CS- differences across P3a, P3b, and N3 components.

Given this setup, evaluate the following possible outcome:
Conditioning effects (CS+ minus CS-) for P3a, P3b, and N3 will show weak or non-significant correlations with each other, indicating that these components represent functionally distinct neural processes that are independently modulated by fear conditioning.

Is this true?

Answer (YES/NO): NO